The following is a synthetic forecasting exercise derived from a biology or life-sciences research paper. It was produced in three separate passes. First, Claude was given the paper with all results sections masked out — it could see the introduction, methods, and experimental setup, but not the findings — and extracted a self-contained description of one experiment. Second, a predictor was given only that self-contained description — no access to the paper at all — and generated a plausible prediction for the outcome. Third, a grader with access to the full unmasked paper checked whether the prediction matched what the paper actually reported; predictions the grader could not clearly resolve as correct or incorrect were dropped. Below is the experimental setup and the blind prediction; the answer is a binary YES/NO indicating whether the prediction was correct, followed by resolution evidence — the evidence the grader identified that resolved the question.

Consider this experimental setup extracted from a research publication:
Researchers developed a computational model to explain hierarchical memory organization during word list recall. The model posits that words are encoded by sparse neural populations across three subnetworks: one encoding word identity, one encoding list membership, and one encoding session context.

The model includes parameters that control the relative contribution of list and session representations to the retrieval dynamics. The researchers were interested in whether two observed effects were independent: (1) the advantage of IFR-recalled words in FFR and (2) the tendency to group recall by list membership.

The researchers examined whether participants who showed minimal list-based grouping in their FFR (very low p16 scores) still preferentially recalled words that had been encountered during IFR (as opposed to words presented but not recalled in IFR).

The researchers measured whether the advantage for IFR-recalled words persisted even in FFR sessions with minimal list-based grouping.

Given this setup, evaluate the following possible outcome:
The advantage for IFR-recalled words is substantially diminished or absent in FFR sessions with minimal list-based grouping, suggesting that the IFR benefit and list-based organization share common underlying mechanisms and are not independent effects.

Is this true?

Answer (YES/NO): NO